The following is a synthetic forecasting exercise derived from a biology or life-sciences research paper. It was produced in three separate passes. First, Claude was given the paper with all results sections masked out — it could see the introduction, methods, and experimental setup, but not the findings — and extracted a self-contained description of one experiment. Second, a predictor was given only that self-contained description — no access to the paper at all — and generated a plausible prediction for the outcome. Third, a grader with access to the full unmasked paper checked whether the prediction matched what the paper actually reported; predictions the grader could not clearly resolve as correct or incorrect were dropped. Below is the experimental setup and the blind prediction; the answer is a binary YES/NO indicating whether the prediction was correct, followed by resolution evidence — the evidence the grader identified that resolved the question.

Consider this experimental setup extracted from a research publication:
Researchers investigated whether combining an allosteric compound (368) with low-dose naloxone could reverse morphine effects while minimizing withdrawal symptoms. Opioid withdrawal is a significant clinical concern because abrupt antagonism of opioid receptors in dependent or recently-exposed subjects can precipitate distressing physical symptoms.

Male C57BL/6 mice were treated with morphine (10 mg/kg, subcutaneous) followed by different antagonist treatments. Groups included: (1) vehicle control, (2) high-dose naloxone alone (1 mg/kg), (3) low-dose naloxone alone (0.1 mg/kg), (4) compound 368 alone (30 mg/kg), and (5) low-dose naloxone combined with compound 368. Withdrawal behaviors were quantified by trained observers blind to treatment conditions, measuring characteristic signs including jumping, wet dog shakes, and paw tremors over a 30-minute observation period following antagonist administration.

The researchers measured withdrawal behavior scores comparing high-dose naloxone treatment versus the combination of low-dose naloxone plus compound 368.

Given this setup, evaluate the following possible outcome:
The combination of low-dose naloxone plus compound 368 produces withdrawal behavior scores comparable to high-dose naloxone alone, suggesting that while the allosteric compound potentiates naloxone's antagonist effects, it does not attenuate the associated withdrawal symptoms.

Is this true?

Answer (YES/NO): NO